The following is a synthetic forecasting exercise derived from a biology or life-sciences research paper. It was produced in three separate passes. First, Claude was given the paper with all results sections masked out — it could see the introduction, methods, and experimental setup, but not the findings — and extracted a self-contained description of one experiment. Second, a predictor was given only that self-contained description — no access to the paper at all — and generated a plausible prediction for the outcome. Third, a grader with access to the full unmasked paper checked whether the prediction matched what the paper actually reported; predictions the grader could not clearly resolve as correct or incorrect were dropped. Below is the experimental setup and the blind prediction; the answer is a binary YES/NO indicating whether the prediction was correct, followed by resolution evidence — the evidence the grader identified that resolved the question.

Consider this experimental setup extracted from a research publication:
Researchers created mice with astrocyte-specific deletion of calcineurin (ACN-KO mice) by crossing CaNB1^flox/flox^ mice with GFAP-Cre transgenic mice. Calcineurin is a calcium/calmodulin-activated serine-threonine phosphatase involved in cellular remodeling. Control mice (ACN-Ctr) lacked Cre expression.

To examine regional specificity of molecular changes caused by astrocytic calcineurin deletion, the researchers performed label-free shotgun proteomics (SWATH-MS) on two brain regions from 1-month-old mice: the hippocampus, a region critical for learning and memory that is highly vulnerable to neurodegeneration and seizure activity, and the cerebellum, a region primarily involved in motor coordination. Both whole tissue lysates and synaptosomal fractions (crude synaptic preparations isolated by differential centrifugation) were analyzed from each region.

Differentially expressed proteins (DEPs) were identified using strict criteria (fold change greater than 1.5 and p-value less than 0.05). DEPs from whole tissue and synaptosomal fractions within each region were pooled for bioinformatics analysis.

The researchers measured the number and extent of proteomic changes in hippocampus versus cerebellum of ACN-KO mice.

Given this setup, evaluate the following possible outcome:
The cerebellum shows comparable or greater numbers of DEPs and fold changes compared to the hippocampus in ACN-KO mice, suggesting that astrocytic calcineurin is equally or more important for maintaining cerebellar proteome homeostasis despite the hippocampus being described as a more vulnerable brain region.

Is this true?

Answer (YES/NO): NO